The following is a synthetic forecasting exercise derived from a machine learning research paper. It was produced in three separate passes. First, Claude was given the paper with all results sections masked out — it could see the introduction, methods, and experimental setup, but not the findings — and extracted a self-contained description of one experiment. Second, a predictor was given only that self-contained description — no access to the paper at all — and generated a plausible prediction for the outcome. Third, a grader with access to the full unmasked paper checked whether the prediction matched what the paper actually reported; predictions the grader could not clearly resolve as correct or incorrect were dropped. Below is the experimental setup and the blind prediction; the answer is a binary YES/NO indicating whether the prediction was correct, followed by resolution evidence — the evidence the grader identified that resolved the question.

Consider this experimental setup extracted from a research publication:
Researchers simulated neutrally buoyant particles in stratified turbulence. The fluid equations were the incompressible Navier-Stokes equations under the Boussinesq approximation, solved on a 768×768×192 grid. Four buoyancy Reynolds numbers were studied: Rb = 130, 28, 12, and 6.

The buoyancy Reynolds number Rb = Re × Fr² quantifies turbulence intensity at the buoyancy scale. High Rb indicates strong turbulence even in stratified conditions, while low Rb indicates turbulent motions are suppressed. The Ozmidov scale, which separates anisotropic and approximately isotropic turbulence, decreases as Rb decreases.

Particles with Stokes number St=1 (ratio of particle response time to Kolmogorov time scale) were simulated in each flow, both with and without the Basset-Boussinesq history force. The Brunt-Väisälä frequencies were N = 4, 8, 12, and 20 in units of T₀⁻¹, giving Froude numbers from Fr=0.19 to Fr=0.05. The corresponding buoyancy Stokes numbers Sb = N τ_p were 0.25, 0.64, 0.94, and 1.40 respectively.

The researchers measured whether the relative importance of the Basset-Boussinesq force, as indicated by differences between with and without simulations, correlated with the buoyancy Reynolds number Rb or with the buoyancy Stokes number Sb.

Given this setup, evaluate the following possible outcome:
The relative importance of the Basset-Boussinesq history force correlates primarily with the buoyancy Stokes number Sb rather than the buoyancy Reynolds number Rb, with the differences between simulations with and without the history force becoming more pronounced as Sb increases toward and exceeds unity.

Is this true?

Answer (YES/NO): YES